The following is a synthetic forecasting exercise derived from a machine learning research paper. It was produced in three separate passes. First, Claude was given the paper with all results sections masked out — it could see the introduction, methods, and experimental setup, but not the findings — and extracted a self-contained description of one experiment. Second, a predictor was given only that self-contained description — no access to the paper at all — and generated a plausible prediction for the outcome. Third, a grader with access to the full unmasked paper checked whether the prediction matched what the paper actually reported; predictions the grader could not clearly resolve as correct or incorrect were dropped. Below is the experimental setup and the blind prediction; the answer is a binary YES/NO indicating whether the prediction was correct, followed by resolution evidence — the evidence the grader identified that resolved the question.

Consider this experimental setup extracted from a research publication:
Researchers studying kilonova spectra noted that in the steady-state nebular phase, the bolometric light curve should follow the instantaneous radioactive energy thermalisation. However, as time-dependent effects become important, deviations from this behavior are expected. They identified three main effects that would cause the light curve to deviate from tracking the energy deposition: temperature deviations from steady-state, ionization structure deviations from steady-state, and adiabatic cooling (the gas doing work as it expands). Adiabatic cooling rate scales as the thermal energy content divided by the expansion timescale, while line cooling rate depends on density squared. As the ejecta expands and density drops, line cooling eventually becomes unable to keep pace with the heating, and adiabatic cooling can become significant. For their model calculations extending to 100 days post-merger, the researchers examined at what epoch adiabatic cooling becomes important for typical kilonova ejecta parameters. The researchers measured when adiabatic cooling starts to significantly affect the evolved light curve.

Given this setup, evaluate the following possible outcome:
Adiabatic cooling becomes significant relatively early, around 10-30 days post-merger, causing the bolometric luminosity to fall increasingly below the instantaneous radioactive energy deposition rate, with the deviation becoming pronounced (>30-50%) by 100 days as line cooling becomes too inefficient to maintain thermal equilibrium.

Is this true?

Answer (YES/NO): NO